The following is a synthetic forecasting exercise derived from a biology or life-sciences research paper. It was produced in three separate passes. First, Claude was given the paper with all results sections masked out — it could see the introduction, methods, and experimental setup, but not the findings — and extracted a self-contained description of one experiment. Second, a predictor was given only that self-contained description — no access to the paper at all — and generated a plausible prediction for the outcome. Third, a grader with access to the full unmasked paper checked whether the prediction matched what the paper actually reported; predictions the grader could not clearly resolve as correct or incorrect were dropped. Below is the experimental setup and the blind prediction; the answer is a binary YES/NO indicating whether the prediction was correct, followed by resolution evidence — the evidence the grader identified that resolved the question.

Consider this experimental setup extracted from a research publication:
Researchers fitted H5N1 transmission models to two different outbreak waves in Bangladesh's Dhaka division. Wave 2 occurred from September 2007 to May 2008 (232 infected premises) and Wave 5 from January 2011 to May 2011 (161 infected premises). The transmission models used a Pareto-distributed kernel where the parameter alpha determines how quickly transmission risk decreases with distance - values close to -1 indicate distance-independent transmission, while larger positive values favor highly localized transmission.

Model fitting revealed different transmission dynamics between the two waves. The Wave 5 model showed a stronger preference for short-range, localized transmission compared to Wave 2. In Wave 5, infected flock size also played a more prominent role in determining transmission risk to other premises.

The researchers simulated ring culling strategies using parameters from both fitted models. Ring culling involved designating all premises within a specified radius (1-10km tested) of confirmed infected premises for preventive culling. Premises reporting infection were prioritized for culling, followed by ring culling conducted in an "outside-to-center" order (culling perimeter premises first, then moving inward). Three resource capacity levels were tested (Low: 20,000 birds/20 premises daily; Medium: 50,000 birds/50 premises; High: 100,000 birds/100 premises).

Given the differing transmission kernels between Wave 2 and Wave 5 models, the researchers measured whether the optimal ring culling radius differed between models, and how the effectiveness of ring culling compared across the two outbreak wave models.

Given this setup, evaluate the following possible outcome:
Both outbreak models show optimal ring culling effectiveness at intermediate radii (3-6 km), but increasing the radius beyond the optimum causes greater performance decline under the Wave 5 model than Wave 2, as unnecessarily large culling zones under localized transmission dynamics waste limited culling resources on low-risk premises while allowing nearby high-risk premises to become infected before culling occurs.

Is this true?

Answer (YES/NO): NO